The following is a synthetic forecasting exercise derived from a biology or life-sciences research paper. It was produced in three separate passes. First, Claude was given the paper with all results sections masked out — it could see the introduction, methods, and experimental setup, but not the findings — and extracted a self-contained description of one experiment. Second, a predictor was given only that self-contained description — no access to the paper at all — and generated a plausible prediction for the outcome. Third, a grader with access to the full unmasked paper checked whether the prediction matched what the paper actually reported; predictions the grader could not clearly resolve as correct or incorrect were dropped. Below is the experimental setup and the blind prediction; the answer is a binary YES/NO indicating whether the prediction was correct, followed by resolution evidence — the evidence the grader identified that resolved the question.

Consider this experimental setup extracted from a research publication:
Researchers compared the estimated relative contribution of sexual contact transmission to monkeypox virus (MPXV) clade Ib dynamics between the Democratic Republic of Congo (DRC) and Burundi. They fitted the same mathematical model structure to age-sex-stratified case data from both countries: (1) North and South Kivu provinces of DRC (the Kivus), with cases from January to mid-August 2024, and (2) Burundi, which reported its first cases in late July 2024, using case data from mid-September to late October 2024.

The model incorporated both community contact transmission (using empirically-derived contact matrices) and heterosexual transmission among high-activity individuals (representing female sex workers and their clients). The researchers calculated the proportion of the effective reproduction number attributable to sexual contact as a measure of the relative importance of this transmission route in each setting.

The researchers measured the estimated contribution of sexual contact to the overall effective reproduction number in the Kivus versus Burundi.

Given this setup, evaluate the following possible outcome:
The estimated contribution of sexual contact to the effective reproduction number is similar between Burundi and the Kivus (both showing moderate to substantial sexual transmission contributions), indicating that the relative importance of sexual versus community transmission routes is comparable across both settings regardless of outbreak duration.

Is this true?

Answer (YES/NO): NO